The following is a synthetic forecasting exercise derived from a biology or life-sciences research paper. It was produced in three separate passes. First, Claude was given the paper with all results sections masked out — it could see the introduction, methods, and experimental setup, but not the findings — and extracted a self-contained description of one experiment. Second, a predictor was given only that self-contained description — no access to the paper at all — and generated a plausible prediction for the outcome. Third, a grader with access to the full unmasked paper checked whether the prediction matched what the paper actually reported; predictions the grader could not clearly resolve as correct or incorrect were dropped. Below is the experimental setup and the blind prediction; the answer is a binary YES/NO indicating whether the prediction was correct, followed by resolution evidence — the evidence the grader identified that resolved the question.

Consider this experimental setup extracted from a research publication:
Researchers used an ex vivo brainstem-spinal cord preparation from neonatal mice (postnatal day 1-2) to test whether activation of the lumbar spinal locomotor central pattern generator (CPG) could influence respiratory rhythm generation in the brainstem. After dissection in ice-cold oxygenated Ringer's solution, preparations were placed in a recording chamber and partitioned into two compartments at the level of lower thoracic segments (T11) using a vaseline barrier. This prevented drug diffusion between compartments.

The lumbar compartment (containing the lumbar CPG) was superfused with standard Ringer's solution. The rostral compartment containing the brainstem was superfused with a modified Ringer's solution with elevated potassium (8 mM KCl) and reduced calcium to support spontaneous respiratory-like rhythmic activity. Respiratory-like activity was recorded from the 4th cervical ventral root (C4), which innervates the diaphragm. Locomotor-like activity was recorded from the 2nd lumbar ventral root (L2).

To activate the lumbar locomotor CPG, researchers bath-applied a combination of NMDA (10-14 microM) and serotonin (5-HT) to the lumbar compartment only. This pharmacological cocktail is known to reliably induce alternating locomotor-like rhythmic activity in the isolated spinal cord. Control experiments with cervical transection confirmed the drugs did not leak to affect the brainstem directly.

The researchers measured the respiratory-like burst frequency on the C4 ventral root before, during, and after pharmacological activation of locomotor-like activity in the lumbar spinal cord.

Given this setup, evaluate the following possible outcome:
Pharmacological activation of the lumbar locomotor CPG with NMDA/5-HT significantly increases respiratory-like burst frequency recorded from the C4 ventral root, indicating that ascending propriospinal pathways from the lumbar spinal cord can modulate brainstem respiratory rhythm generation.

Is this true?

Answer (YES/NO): YES